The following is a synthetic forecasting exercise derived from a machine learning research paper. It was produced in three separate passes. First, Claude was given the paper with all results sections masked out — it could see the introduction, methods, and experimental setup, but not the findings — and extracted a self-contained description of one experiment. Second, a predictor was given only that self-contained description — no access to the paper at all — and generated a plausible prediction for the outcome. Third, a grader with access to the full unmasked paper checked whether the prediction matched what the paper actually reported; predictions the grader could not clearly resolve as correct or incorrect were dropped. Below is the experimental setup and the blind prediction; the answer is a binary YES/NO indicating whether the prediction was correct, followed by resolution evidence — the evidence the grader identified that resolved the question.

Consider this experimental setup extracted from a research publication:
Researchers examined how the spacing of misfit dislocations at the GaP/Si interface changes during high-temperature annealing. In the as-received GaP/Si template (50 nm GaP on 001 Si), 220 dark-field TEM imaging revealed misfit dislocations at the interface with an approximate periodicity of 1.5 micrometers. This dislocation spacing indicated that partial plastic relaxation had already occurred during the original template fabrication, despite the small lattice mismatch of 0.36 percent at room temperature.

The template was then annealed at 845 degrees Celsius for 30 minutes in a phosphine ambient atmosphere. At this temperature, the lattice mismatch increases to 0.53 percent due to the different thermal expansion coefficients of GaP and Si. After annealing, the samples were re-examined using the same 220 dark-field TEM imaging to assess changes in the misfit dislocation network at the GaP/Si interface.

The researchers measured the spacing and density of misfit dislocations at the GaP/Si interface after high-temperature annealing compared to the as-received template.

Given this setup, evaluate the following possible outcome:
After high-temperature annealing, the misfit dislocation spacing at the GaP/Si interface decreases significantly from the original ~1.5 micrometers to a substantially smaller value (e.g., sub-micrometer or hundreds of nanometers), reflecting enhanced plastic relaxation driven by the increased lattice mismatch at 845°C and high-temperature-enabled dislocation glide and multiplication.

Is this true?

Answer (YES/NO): YES